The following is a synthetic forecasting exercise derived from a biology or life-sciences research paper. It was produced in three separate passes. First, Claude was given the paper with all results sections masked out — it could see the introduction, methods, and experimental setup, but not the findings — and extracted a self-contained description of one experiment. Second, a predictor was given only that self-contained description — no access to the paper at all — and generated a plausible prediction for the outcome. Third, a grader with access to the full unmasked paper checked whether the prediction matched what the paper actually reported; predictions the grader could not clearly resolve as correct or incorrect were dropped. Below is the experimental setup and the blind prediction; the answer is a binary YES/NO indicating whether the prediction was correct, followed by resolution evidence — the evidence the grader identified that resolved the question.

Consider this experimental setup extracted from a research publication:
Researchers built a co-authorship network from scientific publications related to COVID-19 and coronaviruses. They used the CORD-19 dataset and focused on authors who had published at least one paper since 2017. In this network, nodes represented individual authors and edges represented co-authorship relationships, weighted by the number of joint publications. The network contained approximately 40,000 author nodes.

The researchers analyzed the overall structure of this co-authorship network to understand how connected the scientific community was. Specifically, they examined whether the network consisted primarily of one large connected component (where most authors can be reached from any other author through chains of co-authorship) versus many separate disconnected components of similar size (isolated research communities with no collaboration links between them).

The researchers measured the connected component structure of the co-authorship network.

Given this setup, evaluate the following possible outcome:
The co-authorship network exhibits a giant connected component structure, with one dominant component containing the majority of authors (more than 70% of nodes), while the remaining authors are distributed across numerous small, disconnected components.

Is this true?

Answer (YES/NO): YES